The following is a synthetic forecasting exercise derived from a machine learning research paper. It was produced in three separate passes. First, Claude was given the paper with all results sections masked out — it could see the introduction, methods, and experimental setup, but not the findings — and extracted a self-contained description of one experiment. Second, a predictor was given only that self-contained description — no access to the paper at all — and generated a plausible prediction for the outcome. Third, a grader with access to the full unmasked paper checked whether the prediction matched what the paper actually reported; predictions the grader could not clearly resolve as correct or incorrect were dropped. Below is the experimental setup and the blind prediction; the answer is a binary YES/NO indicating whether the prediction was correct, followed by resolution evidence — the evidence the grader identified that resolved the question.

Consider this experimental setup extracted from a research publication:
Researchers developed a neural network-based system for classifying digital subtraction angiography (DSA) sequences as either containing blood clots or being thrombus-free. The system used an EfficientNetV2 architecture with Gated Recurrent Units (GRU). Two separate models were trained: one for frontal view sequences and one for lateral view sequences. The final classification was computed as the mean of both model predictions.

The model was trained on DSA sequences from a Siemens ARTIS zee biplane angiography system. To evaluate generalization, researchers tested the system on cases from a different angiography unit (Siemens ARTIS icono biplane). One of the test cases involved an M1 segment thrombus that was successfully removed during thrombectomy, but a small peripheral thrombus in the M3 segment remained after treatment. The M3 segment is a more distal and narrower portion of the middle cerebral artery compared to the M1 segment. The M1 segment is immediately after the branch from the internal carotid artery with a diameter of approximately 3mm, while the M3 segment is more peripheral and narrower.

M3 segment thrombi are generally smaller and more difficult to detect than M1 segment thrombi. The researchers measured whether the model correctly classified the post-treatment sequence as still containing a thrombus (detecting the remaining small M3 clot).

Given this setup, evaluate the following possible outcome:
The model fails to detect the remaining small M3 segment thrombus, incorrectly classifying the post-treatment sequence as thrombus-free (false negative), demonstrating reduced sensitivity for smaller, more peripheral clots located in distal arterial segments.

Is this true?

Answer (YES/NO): YES